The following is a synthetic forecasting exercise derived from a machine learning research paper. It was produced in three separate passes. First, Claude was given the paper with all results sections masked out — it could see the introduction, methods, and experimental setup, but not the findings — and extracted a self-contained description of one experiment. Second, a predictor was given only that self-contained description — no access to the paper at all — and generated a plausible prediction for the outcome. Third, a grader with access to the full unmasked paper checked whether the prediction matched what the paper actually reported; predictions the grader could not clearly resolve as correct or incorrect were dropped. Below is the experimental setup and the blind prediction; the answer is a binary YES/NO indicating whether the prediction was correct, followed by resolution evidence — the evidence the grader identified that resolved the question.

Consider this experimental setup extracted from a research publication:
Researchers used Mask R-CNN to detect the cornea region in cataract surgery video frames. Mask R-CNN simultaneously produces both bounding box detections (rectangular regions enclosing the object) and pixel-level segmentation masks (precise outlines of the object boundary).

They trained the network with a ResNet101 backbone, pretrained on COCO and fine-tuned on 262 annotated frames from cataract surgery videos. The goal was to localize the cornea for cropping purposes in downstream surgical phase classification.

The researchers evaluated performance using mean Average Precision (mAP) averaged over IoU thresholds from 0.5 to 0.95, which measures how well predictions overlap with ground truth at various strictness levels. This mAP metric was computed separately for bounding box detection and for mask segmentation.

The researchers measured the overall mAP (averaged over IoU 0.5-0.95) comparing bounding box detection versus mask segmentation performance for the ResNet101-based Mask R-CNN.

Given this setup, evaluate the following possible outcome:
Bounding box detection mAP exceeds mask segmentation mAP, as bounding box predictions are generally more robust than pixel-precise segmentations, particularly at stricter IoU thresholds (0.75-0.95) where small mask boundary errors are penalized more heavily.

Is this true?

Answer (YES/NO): YES